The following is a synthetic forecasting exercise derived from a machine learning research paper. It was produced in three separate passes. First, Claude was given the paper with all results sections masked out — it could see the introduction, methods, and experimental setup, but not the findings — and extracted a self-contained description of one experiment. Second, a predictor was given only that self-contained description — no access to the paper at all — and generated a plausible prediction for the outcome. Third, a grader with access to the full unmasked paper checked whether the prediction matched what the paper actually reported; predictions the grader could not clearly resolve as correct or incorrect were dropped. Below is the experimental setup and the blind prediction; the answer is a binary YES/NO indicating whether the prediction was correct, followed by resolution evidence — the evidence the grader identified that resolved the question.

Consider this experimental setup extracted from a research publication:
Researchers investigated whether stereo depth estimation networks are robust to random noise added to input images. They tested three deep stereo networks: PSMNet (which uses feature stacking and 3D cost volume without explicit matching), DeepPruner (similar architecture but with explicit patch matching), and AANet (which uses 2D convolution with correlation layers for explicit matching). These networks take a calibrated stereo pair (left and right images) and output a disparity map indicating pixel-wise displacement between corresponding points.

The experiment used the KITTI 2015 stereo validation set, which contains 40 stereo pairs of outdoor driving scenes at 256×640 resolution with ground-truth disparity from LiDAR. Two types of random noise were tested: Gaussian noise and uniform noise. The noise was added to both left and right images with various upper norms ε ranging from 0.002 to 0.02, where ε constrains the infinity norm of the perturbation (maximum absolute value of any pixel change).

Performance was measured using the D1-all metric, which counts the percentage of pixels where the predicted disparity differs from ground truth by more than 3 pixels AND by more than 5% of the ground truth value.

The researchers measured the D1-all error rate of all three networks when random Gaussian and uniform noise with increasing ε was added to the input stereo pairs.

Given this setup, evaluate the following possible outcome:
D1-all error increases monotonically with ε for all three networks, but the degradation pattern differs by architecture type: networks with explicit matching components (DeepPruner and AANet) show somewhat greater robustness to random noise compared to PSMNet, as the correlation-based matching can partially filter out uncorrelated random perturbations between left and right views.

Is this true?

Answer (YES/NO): NO